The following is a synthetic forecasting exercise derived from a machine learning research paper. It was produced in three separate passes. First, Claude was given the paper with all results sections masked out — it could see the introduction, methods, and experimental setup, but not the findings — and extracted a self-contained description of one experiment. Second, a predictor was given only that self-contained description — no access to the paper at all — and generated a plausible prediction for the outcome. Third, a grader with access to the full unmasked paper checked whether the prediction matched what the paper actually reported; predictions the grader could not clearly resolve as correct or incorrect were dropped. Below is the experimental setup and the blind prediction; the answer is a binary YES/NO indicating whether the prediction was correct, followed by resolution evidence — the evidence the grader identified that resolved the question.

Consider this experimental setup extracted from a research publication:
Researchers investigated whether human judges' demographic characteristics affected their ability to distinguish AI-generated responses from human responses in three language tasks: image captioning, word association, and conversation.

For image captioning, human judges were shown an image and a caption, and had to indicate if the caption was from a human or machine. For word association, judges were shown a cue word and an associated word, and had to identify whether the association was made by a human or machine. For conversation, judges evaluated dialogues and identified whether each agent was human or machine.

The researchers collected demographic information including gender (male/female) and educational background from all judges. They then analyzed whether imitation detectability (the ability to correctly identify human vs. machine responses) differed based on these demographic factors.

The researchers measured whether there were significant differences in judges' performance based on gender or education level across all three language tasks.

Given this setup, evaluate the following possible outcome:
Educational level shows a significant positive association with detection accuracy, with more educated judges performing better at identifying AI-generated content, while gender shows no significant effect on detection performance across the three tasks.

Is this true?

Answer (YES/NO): NO